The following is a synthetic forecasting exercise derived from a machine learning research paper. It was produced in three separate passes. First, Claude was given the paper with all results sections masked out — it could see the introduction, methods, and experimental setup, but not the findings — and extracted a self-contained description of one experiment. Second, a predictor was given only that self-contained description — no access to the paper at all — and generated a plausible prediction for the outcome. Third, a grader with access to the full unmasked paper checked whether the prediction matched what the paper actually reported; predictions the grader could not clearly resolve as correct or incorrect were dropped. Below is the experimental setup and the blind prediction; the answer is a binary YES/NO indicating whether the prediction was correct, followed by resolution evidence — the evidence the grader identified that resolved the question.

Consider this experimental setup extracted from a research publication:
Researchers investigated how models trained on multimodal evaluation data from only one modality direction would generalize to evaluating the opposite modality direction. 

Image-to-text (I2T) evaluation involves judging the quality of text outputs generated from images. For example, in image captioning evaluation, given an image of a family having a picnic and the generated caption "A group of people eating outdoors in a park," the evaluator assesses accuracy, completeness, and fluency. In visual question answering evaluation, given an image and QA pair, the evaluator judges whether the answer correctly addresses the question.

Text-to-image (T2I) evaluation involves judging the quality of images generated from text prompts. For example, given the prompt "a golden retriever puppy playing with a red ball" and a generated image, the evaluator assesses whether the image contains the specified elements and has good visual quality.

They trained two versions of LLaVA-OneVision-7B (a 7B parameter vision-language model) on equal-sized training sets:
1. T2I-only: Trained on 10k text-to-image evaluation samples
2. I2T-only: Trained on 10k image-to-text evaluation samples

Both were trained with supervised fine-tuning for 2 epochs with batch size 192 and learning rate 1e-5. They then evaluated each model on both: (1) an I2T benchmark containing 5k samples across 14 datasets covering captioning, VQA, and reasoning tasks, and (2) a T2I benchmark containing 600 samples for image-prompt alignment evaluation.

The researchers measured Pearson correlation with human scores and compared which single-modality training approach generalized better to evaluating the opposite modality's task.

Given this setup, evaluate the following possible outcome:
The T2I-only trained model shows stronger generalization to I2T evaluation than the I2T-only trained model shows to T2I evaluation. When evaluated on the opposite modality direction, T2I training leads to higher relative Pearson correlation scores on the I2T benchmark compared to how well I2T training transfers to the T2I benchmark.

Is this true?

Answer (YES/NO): NO